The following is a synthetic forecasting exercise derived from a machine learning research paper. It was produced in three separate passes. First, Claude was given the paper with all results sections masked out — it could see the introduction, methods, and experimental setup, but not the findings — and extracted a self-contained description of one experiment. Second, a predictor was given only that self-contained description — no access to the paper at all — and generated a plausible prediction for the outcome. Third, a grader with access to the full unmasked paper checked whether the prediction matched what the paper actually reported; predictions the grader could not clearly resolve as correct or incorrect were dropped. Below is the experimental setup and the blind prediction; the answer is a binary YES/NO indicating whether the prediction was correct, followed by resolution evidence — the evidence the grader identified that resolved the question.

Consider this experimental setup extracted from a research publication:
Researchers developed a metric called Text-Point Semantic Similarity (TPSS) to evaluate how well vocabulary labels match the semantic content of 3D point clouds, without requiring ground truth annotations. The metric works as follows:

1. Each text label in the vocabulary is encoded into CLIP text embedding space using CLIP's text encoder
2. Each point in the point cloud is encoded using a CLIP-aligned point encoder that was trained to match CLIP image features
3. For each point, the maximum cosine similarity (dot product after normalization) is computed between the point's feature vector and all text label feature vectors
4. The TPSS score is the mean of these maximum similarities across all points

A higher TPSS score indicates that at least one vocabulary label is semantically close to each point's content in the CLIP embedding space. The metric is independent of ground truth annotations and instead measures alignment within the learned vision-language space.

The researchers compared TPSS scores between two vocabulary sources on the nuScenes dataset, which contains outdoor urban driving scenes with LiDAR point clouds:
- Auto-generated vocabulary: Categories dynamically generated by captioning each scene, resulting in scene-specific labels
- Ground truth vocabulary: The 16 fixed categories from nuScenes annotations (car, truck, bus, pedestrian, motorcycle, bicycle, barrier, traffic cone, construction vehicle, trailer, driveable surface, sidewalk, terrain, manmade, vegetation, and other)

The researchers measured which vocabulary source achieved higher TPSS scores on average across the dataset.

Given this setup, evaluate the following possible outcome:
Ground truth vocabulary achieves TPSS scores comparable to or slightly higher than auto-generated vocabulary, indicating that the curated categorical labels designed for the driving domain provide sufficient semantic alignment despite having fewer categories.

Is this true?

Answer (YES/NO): NO